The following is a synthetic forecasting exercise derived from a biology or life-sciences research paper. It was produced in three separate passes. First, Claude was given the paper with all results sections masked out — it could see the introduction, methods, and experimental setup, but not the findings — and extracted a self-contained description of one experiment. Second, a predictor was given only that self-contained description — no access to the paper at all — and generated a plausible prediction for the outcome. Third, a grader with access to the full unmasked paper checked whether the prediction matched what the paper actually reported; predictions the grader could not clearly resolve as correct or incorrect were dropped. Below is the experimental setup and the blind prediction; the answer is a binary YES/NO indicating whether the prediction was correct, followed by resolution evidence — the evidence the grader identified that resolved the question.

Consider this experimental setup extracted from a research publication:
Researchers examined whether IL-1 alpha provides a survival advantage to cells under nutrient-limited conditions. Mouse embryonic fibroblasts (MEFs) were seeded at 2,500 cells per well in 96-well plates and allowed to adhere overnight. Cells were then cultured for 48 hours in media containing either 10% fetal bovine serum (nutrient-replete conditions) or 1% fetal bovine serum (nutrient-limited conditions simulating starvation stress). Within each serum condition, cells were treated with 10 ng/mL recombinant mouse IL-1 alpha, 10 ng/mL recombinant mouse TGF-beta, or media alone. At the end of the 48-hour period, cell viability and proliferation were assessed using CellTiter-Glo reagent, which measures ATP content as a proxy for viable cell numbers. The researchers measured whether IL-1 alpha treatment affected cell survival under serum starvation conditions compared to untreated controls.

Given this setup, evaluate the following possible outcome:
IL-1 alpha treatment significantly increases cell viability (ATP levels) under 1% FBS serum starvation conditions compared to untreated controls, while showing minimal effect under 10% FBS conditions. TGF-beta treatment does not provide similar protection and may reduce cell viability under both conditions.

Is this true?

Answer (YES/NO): NO